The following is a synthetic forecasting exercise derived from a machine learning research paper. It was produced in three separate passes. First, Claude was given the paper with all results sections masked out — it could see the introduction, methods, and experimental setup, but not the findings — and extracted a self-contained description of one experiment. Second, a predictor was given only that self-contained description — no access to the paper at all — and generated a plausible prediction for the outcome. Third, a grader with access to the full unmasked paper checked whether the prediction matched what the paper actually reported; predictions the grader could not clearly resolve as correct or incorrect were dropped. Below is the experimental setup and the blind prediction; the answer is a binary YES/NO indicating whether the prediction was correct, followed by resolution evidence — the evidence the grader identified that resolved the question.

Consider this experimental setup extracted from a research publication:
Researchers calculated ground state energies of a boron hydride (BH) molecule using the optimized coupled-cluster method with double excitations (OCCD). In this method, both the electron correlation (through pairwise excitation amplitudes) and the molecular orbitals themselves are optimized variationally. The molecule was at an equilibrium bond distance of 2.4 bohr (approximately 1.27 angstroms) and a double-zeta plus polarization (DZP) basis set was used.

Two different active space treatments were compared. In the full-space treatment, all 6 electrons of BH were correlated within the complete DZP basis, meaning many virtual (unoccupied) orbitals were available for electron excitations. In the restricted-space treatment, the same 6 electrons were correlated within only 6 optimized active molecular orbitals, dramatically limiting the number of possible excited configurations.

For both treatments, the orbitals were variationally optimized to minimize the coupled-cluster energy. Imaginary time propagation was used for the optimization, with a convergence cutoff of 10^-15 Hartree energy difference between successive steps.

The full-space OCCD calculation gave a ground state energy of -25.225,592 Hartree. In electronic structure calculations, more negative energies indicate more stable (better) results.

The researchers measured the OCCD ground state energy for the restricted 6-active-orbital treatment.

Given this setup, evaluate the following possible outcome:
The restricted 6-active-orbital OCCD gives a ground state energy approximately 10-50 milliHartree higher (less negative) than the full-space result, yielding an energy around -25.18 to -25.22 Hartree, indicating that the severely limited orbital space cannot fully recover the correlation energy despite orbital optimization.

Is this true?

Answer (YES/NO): YES